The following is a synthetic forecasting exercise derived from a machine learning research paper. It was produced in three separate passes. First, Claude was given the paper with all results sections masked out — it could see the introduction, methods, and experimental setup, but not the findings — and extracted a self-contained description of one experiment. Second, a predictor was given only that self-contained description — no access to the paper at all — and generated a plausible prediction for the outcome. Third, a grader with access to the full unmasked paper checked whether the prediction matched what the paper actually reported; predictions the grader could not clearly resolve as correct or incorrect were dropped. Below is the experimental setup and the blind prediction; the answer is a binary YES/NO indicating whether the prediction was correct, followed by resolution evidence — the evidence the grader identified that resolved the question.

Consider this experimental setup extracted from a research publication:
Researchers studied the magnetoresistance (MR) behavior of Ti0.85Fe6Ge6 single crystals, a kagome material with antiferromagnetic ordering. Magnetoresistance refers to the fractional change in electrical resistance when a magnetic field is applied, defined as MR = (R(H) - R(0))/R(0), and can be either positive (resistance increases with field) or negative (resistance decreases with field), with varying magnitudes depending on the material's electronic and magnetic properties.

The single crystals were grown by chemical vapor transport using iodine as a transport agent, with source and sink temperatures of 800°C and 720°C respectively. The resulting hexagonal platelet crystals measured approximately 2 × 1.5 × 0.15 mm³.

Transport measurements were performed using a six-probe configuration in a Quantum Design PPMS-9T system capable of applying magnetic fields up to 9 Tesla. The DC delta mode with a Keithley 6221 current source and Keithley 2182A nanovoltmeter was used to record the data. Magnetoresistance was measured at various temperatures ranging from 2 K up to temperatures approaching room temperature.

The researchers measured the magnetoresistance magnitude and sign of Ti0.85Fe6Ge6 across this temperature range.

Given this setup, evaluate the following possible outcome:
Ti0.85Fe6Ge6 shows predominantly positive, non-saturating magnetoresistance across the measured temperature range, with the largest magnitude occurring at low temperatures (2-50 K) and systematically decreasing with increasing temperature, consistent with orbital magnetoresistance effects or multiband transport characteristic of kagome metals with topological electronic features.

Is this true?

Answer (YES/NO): NO